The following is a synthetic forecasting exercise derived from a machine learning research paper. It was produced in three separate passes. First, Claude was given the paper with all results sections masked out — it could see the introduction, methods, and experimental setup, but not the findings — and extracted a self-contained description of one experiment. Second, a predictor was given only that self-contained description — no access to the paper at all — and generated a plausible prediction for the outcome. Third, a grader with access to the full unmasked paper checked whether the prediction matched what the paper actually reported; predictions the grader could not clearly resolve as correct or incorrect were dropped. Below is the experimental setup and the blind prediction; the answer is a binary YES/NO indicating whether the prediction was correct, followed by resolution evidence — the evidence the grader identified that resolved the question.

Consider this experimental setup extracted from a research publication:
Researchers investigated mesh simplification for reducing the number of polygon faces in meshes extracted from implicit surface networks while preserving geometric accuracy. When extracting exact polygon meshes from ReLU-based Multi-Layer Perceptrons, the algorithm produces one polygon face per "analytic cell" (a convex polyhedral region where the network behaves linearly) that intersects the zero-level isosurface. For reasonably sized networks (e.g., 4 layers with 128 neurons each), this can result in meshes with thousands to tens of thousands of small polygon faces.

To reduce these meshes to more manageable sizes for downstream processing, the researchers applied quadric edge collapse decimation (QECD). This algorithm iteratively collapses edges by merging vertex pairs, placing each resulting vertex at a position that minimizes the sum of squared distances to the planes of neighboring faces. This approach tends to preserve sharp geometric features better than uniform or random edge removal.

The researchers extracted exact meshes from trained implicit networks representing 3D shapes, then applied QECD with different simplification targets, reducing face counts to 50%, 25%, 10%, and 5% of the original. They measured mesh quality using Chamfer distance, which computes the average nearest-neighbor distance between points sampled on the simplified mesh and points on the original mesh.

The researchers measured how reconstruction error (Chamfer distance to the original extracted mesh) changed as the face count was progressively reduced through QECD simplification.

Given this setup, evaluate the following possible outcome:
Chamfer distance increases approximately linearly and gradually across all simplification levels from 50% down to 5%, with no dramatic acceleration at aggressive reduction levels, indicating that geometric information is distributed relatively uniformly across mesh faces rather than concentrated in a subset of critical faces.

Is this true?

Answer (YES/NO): NO